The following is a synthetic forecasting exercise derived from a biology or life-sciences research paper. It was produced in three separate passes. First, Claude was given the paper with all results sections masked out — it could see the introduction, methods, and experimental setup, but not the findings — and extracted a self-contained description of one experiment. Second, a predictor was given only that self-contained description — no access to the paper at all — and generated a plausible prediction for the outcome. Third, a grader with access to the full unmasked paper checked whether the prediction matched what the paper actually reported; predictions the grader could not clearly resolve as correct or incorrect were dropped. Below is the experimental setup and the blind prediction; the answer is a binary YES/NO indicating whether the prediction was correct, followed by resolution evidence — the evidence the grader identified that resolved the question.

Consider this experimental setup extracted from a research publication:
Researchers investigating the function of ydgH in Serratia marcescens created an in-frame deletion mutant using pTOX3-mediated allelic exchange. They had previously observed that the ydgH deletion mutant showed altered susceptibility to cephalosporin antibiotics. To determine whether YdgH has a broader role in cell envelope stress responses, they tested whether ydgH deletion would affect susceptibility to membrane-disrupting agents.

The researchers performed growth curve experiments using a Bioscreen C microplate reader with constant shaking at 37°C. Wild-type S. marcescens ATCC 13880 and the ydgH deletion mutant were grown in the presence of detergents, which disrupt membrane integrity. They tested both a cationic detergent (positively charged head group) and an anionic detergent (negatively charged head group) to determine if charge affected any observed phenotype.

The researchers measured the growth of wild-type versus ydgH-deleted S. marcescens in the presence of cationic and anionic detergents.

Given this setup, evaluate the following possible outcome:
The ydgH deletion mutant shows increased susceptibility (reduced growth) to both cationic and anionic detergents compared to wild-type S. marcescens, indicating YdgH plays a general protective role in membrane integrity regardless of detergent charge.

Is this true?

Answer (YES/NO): YES